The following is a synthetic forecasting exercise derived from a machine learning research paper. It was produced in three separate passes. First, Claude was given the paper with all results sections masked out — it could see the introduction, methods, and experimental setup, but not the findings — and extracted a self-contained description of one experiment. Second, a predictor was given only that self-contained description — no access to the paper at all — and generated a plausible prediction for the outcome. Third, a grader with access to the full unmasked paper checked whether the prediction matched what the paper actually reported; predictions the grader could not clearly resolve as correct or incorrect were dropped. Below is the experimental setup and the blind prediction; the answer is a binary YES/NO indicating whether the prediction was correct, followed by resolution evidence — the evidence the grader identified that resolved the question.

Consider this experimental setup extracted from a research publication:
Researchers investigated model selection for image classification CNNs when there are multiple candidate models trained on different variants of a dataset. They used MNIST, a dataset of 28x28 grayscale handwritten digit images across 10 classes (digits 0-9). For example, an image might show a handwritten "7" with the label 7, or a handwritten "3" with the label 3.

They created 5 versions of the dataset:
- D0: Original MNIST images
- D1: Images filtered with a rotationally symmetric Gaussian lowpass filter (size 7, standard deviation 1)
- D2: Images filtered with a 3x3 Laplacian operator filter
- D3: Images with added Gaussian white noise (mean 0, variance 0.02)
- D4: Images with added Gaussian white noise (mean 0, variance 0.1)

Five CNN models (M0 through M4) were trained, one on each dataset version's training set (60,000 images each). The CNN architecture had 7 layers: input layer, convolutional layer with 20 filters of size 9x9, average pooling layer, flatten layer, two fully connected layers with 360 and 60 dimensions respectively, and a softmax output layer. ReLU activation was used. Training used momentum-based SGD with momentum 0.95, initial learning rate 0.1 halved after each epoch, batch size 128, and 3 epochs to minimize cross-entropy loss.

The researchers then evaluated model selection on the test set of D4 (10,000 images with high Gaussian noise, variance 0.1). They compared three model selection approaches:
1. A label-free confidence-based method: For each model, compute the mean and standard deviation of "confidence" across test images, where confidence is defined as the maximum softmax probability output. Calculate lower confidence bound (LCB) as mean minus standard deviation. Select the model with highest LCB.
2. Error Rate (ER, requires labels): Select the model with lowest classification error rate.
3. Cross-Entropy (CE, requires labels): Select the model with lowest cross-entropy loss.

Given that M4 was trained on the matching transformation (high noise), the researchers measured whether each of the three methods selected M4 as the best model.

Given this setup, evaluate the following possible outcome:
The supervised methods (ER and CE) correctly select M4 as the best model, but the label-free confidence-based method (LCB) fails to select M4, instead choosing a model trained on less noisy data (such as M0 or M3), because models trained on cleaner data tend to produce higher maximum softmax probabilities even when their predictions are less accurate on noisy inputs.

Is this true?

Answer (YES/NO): NO